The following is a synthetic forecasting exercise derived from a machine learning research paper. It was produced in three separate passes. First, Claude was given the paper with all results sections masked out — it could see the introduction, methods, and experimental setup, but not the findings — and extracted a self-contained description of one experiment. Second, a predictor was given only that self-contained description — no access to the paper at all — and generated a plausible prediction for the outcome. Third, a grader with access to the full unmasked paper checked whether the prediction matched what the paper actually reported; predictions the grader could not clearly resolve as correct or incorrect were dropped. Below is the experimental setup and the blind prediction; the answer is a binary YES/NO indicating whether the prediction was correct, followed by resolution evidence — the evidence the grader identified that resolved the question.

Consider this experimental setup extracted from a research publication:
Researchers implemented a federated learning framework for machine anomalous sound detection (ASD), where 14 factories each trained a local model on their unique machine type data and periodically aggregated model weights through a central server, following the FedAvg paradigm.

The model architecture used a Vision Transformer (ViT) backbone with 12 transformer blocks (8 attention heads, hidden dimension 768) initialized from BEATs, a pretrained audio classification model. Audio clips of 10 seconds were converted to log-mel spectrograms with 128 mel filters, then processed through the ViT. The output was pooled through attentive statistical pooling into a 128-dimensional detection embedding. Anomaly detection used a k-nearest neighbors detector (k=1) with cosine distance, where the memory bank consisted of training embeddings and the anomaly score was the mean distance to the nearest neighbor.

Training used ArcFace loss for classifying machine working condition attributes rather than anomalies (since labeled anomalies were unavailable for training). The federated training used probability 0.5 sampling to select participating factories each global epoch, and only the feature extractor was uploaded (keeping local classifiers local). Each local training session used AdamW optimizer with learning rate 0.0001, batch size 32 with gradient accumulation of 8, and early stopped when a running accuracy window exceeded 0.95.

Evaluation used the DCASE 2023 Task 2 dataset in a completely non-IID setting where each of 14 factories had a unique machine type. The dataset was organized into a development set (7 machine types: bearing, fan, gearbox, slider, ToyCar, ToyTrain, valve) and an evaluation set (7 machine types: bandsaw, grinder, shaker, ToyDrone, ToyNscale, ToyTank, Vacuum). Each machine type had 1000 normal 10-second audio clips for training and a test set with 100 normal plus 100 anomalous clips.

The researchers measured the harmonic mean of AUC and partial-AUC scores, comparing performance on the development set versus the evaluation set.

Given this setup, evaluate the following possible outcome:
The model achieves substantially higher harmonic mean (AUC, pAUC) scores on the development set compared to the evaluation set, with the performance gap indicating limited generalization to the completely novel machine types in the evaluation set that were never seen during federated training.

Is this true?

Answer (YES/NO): NO